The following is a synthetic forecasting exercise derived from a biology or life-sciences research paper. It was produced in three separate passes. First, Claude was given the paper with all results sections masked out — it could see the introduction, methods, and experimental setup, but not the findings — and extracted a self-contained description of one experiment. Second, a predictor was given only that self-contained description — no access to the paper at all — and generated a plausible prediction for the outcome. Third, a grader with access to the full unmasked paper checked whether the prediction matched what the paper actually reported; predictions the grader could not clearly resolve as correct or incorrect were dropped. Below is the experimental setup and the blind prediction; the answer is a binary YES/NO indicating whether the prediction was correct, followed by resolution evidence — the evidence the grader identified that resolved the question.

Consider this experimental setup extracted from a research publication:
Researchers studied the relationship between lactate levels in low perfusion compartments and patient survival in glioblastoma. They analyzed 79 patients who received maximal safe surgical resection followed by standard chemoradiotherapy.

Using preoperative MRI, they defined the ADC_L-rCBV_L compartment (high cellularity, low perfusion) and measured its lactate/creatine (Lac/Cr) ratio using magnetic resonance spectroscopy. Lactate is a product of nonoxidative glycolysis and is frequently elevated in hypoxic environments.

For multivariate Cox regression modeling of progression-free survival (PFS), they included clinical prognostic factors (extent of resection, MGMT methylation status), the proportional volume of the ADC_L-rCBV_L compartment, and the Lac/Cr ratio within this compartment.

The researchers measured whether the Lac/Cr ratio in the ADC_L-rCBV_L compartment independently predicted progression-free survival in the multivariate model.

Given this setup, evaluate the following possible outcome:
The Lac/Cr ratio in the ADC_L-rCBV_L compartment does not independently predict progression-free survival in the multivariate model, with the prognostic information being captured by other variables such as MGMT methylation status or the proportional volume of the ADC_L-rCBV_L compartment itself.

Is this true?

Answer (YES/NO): NO